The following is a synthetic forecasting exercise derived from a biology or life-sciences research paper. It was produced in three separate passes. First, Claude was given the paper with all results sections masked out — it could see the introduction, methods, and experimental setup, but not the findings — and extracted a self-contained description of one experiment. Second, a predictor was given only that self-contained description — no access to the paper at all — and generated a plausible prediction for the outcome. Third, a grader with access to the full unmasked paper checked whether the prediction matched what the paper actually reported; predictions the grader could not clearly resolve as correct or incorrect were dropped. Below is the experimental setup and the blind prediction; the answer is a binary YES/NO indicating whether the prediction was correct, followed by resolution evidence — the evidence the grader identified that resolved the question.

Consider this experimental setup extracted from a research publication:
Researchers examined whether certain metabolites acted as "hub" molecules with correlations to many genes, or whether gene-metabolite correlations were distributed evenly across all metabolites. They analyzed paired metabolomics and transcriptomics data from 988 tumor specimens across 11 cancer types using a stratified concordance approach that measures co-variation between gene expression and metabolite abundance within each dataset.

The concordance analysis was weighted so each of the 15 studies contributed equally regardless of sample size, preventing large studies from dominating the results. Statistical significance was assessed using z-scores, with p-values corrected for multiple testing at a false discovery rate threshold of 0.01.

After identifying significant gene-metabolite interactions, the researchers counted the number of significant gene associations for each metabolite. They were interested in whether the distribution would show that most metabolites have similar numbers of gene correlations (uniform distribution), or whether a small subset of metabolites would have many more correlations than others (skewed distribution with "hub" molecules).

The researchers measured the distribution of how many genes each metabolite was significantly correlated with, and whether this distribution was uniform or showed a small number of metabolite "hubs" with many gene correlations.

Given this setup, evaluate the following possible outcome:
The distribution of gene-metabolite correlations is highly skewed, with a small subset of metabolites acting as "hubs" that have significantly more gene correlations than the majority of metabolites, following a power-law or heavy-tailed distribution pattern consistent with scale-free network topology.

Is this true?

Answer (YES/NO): YES